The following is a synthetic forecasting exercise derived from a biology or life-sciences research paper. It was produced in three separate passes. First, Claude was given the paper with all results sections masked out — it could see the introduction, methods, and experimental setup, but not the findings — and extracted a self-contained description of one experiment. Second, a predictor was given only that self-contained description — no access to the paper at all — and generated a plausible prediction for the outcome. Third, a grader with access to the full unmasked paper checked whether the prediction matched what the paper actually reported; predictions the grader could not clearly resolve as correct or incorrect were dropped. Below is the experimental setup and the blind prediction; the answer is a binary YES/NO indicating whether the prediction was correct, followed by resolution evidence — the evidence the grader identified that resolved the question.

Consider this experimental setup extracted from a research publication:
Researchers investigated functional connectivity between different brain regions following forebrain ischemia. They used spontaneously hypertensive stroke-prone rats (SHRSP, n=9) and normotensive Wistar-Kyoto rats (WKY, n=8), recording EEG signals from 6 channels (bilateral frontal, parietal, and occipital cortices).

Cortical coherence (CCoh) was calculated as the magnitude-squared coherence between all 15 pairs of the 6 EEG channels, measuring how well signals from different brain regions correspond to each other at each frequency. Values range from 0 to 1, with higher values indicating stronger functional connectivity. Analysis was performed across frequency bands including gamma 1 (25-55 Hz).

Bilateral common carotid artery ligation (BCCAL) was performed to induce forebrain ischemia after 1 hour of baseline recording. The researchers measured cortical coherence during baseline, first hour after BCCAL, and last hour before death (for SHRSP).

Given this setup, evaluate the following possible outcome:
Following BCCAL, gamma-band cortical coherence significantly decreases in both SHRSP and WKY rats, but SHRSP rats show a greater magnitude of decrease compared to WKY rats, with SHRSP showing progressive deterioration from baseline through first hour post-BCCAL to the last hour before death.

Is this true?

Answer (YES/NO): NO